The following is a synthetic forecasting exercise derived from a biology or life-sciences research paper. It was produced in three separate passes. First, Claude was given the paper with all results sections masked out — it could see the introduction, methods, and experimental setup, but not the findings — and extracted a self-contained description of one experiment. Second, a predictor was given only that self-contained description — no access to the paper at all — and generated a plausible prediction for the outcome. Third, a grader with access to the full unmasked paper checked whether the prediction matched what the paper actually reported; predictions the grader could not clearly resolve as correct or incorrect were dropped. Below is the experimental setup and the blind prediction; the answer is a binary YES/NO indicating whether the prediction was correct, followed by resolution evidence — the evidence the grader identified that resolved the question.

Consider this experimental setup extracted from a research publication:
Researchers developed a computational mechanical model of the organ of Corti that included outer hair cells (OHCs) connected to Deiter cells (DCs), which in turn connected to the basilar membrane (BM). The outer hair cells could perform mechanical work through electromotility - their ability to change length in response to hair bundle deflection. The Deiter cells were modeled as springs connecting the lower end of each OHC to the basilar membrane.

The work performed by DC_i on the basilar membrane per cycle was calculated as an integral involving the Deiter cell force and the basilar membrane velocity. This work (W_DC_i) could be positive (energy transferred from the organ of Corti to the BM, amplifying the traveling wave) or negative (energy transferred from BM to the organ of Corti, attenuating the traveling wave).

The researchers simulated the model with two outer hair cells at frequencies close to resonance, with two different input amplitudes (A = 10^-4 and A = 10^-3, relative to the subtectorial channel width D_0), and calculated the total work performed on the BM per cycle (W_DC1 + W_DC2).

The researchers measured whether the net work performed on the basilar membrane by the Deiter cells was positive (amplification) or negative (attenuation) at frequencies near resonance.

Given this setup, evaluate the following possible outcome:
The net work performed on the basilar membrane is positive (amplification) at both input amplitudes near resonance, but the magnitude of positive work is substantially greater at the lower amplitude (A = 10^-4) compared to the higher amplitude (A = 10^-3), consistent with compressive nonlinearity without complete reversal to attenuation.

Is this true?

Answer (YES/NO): NO